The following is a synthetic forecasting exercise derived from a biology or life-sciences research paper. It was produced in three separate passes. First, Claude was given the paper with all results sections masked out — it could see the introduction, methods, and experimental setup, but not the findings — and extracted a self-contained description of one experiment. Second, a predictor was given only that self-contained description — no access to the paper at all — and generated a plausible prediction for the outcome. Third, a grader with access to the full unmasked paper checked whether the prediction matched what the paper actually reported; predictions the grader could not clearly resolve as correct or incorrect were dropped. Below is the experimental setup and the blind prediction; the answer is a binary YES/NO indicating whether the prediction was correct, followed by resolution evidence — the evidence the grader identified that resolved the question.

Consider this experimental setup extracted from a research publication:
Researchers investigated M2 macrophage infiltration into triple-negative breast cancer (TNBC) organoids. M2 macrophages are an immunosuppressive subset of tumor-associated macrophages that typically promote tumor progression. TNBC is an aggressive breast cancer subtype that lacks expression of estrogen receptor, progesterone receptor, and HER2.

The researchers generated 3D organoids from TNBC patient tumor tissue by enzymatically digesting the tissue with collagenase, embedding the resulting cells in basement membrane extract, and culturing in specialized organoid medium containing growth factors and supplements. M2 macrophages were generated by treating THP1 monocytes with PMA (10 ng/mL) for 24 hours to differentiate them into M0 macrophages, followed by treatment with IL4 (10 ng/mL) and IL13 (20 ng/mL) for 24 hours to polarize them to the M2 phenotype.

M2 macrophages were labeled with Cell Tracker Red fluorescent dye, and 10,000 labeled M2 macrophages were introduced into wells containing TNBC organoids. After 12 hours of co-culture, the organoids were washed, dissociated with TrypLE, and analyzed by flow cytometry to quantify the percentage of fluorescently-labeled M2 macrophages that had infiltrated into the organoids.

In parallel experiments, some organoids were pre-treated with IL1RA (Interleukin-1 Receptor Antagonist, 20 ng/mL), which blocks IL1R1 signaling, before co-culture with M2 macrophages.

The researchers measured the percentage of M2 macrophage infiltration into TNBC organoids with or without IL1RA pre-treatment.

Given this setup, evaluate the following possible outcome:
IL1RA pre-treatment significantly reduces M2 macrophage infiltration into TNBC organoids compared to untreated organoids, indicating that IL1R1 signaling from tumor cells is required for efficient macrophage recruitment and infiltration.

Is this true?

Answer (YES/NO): YES